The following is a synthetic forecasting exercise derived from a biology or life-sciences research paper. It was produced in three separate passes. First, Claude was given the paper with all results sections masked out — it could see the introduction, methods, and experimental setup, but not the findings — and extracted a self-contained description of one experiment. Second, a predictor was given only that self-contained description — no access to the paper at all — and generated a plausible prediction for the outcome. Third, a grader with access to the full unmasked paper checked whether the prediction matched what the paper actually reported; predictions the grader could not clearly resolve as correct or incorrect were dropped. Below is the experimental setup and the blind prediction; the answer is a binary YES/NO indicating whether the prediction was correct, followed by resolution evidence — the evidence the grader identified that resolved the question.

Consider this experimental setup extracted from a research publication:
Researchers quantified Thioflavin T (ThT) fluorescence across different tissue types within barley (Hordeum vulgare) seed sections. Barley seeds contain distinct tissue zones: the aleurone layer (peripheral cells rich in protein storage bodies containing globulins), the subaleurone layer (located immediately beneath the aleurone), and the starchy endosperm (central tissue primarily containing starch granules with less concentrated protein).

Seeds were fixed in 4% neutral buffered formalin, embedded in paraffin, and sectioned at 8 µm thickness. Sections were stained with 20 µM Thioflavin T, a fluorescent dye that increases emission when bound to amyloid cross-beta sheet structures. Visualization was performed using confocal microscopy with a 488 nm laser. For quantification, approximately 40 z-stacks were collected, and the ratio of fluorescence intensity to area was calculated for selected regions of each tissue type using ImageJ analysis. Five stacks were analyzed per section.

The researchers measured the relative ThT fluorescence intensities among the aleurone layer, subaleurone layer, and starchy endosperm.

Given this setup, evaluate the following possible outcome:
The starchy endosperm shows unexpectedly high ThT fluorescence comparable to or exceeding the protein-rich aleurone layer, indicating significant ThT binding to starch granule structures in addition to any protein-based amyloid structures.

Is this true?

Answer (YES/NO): NO